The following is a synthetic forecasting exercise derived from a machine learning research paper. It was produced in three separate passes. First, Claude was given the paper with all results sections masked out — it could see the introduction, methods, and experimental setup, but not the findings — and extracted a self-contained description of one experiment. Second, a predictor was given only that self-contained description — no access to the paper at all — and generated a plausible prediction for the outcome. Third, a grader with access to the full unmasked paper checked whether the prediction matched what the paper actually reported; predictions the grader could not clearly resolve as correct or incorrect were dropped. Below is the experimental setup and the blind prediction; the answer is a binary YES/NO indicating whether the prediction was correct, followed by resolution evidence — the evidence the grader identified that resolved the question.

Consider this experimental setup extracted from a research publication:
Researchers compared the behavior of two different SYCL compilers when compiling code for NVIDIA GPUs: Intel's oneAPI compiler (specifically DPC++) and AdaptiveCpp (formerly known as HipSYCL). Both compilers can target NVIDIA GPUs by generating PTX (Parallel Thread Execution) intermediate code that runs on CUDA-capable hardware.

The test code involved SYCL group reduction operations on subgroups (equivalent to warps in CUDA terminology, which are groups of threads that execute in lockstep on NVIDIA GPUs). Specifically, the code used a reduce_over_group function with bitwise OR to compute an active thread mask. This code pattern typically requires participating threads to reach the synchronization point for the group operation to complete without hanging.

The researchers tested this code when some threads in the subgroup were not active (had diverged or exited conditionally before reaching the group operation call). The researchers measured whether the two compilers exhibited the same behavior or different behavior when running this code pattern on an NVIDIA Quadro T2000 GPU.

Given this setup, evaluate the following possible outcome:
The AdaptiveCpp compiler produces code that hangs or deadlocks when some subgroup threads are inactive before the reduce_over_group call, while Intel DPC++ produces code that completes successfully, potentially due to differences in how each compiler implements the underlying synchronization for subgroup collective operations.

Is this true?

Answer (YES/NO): NO